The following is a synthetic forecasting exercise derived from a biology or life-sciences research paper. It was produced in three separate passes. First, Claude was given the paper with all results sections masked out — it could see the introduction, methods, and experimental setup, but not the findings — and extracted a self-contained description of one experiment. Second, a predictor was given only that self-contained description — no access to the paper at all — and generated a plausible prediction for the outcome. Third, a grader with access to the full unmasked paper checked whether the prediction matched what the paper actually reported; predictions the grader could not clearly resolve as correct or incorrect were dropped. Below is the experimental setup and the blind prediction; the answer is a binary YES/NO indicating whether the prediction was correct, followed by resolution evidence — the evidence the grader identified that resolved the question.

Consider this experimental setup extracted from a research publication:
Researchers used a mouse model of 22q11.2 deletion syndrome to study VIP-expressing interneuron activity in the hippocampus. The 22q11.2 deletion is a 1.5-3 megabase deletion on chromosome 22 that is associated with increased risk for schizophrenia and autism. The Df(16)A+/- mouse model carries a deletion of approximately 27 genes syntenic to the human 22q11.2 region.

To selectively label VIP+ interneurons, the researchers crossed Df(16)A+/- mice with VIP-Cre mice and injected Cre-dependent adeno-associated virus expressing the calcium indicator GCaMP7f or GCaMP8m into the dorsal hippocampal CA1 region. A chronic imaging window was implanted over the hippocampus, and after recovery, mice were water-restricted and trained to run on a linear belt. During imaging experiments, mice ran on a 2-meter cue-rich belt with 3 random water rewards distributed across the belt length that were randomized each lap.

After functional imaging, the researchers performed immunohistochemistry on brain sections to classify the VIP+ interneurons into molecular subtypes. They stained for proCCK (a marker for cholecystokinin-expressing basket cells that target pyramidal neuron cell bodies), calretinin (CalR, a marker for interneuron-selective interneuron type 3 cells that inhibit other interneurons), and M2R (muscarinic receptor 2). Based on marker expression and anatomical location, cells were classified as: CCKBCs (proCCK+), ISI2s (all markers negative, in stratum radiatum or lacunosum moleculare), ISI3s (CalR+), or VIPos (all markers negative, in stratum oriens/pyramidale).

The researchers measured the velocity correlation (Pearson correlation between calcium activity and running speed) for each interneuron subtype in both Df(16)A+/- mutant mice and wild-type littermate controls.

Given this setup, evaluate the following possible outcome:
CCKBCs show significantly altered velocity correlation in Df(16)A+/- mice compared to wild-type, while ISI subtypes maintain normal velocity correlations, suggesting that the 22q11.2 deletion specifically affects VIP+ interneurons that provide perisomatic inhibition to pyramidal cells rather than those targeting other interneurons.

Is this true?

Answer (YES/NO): NO